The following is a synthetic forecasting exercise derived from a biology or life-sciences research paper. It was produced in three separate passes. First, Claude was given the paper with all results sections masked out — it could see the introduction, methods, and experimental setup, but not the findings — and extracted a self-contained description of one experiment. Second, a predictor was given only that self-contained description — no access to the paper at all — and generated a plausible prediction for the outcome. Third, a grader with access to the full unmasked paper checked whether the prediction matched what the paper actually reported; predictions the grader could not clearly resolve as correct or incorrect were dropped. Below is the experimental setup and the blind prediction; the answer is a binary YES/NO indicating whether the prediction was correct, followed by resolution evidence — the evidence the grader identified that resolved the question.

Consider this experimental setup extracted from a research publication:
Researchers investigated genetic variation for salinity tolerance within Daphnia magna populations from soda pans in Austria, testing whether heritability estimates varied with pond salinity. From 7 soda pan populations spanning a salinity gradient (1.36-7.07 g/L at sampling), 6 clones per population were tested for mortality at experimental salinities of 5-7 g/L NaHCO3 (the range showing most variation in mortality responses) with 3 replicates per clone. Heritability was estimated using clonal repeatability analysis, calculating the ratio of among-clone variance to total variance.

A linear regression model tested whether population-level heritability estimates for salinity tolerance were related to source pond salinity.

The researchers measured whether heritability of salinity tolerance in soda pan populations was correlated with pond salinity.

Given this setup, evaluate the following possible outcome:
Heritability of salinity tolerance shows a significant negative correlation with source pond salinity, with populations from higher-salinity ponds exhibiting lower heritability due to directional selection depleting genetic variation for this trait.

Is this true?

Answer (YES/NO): NO